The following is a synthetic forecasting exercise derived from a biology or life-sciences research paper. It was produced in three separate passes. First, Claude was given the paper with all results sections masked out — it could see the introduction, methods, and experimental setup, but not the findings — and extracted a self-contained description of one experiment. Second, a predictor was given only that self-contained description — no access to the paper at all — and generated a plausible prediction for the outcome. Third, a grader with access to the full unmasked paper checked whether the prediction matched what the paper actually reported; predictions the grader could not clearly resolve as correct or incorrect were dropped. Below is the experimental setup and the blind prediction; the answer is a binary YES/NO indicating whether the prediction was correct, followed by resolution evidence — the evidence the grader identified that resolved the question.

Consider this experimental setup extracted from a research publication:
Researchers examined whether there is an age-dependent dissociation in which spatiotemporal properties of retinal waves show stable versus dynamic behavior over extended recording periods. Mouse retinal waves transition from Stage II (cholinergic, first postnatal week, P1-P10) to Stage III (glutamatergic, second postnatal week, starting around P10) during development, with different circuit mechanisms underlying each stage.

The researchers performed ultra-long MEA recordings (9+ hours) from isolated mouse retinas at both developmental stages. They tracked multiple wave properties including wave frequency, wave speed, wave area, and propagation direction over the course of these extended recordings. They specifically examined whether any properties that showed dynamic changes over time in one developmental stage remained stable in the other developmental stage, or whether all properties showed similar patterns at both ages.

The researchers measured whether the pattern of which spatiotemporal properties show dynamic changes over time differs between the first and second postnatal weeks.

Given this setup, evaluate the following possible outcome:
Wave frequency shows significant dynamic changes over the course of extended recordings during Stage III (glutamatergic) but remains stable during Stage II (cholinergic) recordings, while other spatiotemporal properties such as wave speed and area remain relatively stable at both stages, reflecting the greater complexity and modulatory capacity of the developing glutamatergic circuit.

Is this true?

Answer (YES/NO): NO